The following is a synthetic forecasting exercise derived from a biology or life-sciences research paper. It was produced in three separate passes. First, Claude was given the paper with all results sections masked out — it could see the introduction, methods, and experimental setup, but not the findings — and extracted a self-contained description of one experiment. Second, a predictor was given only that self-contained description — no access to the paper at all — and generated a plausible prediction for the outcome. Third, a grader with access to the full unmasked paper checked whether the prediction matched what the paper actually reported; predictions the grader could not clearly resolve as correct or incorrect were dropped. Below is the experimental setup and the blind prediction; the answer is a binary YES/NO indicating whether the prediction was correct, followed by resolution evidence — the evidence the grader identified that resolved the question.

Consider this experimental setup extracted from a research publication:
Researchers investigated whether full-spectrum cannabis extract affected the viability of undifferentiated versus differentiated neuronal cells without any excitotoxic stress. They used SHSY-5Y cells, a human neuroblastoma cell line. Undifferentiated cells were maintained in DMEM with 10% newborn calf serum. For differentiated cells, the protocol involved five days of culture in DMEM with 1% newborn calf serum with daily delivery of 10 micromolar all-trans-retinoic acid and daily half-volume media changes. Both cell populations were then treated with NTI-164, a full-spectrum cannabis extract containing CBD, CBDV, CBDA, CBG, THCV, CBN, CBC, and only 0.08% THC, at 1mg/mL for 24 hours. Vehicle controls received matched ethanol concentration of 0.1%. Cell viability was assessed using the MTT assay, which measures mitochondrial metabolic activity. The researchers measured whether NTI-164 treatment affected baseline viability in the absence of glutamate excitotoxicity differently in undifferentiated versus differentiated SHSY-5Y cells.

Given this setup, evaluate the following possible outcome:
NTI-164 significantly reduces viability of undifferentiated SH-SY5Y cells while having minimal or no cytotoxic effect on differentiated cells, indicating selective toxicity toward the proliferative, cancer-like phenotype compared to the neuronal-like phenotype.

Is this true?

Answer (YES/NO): NO